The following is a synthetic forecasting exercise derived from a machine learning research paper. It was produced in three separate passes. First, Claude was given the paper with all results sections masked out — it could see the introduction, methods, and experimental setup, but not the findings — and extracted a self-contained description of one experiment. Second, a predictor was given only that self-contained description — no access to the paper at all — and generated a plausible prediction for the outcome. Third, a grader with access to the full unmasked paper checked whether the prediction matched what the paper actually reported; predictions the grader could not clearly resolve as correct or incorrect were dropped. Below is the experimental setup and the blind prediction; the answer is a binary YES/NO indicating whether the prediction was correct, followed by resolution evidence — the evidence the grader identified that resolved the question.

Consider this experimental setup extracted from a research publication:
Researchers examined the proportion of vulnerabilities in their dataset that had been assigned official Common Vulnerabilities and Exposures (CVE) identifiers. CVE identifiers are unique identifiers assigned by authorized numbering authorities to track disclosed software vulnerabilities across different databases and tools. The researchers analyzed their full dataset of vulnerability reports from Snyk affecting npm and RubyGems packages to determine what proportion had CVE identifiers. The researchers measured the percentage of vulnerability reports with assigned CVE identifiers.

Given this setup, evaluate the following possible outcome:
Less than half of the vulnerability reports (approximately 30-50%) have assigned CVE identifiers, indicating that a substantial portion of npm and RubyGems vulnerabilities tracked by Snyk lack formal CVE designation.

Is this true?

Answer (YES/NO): NO